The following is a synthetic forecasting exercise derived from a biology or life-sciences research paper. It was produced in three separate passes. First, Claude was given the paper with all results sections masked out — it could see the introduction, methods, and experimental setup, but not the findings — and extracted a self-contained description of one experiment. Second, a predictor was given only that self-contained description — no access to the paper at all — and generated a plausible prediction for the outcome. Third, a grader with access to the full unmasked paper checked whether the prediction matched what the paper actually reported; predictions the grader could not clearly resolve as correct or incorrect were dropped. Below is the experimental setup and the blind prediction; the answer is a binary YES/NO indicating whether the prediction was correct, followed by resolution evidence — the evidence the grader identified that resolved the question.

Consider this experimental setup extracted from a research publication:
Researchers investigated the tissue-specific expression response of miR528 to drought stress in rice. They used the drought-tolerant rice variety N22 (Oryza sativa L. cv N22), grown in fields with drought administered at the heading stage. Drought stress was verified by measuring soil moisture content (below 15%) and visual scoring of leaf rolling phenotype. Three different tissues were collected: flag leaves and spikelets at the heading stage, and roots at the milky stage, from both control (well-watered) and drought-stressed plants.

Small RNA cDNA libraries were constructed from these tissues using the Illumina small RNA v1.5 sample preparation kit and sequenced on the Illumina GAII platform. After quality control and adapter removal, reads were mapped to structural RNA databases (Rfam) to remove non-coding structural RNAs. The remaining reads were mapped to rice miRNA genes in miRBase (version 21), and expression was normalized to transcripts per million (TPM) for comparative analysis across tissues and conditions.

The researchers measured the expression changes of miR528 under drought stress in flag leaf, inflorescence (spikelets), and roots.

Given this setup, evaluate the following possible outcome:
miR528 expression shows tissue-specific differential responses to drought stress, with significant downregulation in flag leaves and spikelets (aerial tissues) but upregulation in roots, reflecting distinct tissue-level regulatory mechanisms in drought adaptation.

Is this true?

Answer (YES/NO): NO